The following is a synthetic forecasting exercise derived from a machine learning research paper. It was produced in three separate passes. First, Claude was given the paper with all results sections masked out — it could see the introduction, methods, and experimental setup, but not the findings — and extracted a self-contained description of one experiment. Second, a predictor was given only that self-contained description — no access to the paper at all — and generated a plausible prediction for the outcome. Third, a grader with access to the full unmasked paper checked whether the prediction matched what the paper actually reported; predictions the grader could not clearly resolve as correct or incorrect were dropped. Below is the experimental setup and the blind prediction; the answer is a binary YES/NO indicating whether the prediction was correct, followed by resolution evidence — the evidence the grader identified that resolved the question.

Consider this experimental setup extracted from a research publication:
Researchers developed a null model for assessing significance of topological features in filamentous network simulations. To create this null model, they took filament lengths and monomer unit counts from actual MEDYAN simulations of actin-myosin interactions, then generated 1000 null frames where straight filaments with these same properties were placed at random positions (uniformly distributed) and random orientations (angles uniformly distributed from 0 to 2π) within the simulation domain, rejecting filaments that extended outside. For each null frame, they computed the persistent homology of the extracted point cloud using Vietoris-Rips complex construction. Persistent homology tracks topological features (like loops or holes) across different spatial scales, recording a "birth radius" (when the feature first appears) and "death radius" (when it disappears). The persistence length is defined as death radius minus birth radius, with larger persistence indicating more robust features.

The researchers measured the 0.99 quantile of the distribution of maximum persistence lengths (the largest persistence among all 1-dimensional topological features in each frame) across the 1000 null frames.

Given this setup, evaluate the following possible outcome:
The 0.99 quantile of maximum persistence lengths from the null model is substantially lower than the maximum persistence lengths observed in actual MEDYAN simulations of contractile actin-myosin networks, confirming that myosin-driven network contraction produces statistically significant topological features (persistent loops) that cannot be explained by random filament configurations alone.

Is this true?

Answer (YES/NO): YES